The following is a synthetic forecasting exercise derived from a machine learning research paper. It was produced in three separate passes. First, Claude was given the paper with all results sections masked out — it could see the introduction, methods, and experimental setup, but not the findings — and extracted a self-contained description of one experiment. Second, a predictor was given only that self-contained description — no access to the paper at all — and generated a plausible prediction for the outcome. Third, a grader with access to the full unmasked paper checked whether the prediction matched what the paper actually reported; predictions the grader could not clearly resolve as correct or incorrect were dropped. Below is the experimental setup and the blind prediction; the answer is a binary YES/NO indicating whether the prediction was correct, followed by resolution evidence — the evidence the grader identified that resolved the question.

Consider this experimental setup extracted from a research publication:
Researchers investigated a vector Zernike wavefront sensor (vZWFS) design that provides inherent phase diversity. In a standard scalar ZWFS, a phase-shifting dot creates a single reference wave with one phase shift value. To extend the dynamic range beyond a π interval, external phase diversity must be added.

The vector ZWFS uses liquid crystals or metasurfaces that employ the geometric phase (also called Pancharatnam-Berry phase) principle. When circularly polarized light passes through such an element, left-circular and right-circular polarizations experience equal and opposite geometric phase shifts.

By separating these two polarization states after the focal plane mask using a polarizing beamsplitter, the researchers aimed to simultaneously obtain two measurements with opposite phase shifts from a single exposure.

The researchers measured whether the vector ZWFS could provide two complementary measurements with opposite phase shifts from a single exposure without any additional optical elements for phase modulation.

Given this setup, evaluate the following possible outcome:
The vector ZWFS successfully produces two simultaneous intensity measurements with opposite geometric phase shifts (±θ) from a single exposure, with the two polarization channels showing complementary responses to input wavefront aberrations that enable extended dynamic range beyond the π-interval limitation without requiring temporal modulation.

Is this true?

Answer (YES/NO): YES